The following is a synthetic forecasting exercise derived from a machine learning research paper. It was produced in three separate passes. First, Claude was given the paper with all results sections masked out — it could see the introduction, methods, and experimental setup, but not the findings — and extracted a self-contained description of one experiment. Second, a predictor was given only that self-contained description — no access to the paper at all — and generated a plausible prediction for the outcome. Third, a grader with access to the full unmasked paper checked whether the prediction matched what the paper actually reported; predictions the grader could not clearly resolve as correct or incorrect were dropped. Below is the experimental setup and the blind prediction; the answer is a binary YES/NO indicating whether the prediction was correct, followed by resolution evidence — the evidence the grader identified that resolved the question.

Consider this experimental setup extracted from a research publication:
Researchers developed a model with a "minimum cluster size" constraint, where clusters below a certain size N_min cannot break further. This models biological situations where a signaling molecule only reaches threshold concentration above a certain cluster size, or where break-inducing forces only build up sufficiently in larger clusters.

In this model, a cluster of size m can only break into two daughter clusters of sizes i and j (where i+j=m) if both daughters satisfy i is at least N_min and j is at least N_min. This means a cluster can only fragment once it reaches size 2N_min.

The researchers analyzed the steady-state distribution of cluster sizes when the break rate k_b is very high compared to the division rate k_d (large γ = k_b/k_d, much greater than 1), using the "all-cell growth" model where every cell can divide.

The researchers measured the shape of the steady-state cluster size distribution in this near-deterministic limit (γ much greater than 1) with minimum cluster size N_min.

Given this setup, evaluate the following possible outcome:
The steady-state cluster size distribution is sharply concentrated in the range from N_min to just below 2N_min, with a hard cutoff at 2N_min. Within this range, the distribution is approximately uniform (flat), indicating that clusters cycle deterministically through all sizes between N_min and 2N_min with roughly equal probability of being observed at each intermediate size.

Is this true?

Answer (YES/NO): NO